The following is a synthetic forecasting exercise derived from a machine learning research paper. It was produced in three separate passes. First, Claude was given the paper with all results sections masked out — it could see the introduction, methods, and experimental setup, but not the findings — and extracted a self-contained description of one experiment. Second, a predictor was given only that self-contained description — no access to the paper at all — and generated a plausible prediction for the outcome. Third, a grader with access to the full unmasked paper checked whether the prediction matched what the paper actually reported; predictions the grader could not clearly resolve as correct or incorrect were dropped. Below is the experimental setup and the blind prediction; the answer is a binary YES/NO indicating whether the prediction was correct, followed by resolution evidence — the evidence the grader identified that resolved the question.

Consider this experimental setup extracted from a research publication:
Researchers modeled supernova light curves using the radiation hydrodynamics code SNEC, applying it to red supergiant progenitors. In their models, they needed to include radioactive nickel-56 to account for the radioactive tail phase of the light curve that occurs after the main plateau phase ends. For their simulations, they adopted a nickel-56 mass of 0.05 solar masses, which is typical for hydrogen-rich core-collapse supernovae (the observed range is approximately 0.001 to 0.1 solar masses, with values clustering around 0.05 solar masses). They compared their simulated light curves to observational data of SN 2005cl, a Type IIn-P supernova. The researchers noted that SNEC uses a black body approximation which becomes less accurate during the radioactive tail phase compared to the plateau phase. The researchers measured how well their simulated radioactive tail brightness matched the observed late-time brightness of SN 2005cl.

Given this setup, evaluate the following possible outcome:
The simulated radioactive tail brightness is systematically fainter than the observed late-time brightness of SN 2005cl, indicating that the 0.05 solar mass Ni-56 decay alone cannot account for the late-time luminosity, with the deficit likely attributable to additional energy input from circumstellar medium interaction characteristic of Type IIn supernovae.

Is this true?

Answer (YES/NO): NO